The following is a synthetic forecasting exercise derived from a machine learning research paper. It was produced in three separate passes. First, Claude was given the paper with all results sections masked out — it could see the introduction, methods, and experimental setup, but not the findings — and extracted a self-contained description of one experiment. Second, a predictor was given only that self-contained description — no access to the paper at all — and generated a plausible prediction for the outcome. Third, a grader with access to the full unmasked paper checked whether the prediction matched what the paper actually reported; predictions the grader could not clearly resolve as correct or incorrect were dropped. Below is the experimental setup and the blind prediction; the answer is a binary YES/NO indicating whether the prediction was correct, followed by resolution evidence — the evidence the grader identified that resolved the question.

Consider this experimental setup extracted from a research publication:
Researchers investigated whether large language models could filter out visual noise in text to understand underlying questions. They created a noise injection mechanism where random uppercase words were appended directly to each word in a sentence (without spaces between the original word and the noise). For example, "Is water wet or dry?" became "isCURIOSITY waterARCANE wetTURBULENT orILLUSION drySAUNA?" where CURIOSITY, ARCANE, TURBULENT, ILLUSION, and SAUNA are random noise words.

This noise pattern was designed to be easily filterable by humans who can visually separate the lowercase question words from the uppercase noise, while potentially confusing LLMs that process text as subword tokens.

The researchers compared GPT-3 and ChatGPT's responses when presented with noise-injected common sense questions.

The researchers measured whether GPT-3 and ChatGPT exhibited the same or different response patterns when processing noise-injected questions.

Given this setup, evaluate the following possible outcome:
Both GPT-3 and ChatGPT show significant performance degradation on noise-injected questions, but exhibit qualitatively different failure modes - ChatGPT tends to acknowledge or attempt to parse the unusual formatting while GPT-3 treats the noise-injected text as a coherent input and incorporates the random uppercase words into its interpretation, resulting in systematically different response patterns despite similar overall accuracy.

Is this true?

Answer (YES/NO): YES